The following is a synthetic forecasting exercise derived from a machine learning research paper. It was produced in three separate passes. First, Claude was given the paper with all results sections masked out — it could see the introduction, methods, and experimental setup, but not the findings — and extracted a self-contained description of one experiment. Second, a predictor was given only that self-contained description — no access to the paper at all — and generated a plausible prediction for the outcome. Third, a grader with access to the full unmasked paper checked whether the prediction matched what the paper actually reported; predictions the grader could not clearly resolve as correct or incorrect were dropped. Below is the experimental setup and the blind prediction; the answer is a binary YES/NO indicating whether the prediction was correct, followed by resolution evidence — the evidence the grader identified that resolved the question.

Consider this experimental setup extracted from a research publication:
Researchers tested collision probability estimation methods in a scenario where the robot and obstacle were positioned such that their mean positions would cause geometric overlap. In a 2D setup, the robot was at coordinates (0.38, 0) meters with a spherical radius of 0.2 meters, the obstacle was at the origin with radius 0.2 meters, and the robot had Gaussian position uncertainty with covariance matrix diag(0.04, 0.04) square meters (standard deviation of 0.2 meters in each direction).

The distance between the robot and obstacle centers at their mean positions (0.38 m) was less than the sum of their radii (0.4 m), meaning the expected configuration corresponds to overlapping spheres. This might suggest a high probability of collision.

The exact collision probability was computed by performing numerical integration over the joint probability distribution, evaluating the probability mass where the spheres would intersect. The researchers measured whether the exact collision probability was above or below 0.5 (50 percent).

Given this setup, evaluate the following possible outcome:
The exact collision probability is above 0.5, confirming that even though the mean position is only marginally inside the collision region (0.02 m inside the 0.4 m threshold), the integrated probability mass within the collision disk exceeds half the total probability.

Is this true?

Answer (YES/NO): NO